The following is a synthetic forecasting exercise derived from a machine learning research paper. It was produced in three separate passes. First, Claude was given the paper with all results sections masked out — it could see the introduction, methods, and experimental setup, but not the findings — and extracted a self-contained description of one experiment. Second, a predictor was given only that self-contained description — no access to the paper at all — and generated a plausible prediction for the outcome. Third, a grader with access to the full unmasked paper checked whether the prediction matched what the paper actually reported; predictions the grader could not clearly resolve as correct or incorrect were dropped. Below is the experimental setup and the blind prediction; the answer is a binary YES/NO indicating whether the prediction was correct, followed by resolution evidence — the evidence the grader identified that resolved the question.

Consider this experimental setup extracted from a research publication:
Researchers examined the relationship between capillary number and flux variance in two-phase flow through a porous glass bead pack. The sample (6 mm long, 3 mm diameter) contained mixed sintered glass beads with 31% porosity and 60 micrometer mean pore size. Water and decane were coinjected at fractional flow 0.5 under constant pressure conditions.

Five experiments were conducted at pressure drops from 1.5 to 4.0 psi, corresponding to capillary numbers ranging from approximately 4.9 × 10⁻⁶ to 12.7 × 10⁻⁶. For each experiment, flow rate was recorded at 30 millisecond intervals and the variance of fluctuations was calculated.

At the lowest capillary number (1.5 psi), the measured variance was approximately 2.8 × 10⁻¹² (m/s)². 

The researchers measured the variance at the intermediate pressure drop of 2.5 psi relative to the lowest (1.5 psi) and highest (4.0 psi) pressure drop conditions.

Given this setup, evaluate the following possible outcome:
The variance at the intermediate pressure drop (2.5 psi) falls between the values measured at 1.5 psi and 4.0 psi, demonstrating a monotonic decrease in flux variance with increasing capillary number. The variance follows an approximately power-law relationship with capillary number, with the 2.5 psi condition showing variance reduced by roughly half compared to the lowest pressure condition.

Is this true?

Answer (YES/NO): NO